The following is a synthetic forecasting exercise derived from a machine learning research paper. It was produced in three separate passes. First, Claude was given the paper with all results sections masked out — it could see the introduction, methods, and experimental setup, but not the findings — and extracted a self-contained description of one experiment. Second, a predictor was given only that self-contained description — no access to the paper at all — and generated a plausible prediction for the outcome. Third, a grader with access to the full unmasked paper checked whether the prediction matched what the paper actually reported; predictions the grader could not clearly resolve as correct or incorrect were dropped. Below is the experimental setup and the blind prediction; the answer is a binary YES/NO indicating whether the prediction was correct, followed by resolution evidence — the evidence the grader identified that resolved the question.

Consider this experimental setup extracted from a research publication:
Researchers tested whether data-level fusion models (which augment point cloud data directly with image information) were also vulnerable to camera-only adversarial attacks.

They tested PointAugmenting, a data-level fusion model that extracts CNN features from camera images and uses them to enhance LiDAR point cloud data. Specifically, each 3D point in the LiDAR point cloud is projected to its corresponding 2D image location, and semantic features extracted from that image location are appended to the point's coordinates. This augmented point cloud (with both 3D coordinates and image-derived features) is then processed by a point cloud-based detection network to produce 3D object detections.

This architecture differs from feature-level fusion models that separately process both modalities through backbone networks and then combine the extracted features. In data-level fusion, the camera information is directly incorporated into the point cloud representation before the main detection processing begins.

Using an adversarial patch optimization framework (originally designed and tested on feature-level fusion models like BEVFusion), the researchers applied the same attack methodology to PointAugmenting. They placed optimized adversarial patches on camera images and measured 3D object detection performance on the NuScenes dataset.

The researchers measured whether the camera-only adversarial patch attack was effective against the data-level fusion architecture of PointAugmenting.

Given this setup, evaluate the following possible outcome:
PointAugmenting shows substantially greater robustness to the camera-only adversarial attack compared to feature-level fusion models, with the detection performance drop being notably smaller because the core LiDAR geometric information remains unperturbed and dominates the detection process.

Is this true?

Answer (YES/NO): NO